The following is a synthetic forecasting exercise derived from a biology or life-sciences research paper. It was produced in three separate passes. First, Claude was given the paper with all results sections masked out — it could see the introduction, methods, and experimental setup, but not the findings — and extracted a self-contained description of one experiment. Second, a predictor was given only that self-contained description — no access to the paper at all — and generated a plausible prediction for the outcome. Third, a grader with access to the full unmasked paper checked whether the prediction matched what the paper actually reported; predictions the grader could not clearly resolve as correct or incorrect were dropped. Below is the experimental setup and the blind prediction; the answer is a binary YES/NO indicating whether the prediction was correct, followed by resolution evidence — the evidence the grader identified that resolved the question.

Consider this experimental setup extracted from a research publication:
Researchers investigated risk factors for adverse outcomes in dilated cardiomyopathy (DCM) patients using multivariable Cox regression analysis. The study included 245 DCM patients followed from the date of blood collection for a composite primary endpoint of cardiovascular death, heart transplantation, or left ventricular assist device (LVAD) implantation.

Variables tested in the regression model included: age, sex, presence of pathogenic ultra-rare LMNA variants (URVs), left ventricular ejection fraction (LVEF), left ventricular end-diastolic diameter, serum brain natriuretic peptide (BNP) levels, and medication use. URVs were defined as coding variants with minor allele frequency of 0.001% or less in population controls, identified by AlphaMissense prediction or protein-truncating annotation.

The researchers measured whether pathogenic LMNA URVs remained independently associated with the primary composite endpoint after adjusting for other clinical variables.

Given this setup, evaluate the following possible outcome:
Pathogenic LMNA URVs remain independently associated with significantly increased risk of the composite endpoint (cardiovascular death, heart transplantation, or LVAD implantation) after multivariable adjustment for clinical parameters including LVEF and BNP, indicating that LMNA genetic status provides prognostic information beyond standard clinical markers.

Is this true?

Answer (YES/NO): NO